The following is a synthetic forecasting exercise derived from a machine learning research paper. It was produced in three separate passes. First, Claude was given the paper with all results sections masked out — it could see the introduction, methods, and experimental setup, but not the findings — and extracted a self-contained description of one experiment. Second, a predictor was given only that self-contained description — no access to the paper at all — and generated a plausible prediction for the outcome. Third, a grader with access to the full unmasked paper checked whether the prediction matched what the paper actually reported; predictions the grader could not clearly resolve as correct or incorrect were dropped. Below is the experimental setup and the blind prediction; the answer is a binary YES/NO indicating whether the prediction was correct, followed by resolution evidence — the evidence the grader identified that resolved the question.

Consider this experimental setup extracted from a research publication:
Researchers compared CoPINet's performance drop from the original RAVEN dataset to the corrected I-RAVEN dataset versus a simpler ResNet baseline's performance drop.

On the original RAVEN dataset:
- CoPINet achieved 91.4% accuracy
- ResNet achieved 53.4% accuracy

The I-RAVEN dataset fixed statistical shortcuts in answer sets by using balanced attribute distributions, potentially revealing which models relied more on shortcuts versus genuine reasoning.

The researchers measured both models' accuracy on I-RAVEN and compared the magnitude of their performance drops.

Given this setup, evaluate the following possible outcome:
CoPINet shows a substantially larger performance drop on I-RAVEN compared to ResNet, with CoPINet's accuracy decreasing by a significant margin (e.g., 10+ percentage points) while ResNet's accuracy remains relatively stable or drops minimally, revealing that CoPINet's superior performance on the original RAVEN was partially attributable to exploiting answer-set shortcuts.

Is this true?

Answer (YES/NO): NO